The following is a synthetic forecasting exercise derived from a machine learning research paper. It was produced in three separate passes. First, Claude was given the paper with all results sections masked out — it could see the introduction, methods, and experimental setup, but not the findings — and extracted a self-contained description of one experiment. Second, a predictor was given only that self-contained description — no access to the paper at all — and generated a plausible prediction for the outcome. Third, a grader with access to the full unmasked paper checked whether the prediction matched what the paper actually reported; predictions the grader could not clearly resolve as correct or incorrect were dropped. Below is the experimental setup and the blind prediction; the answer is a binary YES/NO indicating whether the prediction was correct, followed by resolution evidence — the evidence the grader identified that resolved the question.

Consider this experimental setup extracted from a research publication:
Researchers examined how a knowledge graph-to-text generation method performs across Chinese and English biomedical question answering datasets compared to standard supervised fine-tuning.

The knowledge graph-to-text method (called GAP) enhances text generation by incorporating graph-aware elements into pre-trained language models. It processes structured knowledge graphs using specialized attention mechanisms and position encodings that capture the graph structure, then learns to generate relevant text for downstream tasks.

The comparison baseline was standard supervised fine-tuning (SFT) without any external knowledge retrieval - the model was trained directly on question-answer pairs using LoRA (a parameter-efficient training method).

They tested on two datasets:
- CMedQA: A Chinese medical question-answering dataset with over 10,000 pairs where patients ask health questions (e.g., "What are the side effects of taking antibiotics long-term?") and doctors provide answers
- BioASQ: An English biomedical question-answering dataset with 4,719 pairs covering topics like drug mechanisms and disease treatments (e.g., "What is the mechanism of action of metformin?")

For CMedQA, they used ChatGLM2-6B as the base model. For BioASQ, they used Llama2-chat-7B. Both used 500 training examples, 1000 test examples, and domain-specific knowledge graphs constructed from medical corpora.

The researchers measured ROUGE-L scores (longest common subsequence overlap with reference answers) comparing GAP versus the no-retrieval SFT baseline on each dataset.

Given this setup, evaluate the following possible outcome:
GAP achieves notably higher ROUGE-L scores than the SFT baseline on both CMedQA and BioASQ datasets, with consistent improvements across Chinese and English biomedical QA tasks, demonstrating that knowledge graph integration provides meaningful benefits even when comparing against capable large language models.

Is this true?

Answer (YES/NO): NO